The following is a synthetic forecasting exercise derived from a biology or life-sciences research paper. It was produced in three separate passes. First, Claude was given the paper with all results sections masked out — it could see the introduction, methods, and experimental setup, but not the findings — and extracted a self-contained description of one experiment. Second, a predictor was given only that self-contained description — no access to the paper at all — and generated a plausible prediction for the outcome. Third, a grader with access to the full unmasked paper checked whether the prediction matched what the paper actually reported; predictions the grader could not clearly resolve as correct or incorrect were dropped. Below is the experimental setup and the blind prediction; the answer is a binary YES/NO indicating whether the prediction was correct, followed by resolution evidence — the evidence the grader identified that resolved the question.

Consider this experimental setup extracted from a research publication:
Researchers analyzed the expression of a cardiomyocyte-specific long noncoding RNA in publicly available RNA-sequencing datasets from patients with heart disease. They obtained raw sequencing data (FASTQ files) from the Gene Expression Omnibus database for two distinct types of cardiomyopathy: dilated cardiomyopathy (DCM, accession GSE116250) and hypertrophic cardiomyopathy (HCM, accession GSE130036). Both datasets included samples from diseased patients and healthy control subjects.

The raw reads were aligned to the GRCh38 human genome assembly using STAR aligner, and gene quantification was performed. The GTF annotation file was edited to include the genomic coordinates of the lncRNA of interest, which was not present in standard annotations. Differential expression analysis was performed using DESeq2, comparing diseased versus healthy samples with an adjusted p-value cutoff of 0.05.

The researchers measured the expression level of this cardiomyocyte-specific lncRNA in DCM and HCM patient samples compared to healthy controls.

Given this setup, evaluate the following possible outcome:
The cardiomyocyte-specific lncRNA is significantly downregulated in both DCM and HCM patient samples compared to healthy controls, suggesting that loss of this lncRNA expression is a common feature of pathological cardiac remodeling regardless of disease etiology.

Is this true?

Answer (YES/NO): NO